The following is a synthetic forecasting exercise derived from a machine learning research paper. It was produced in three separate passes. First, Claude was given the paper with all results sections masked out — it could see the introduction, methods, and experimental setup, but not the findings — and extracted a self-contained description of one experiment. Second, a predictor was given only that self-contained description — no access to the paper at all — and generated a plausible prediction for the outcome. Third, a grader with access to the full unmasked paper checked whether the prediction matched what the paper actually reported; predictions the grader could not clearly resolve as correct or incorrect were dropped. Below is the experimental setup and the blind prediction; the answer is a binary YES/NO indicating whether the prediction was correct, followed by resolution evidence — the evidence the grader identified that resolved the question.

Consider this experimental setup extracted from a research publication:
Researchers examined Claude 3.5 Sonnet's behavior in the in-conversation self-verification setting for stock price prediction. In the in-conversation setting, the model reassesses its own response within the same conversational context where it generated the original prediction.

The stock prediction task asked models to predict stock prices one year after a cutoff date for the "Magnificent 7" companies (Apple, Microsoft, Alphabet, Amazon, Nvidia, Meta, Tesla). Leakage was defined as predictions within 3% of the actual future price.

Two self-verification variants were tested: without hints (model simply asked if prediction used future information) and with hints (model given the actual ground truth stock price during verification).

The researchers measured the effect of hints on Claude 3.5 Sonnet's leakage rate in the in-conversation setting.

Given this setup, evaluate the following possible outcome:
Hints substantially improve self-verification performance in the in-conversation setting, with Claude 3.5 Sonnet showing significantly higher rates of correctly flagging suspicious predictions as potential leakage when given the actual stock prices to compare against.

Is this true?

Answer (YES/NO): YES